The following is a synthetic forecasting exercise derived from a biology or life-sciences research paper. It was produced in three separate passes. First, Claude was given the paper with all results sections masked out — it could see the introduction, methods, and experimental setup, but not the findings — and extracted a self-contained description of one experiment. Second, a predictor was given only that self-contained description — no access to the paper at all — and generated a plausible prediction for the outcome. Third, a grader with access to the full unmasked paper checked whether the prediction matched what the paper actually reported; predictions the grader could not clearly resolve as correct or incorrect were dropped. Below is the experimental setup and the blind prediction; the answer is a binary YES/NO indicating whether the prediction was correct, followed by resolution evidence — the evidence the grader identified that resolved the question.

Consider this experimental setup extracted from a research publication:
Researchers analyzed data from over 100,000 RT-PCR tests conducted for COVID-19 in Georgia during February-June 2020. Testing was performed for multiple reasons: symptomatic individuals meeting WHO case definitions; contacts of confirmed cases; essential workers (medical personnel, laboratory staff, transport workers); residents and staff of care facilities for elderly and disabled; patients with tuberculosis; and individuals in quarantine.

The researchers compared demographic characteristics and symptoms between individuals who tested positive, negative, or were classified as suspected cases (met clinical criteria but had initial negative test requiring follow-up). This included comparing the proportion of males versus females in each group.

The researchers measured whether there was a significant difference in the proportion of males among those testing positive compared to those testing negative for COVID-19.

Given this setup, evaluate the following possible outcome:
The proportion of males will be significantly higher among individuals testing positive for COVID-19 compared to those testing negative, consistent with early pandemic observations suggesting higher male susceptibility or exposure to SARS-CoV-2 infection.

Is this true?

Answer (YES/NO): NO